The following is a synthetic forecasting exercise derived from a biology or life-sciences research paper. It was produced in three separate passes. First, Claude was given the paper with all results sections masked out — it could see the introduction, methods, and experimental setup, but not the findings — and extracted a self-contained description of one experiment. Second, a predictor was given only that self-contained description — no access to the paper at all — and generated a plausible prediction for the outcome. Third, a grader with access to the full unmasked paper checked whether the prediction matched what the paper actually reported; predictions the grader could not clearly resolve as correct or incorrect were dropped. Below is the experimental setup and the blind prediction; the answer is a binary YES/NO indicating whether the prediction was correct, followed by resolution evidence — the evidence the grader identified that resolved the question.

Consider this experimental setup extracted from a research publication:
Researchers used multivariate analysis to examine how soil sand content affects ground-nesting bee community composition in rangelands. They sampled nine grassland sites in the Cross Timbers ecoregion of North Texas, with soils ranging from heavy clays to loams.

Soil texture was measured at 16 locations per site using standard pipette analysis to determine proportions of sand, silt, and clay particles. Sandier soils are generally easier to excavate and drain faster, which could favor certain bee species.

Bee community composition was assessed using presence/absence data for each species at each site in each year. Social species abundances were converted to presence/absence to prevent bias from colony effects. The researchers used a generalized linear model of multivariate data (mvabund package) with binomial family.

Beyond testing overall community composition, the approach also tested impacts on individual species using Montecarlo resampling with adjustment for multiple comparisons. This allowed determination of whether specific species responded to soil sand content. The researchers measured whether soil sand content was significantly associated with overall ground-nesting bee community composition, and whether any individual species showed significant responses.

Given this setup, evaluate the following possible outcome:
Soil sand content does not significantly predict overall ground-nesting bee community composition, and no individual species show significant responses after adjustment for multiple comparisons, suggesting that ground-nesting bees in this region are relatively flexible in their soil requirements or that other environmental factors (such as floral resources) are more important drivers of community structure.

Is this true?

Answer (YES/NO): NO